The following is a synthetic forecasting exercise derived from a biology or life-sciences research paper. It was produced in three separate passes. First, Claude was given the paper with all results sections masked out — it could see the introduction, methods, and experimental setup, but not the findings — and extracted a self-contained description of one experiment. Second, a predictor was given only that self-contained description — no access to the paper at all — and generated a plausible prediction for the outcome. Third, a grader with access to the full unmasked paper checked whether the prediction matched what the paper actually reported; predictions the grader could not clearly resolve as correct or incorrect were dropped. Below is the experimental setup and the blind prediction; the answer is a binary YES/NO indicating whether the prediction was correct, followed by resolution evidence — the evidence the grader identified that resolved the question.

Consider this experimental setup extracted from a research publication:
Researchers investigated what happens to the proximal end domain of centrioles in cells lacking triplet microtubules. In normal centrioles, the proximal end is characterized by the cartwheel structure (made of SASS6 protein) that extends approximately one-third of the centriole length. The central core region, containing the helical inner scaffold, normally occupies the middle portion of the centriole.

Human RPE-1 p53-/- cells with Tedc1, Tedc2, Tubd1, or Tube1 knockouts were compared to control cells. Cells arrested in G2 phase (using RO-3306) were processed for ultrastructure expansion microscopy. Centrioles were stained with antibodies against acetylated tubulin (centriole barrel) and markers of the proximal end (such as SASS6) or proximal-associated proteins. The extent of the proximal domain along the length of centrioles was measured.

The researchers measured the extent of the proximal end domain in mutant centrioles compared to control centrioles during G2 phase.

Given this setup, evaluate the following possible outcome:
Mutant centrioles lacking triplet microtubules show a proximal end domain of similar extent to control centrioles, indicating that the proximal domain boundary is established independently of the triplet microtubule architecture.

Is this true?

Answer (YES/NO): NO